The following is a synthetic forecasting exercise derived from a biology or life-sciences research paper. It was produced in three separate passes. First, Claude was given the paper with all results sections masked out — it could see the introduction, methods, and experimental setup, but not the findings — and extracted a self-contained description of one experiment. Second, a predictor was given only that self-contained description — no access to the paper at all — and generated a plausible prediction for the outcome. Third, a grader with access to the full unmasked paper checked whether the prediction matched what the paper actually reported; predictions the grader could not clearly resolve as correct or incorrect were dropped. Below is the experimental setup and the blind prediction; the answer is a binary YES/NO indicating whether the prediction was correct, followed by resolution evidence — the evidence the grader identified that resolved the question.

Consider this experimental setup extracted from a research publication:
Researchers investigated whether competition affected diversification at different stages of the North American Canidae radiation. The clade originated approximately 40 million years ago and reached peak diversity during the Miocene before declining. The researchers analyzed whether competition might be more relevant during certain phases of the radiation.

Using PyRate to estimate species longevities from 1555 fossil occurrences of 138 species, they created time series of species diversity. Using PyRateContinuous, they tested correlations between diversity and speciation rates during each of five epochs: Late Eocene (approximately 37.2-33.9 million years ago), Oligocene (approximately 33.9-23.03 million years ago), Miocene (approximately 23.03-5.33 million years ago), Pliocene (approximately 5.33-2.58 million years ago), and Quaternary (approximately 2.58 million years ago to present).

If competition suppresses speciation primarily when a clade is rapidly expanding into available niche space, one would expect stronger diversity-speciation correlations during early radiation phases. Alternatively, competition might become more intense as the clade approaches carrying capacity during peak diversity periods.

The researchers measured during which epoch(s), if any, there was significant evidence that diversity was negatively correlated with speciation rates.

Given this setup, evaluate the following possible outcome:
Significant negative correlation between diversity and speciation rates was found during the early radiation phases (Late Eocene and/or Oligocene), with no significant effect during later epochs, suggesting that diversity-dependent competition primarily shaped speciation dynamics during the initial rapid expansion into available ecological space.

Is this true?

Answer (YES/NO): YES